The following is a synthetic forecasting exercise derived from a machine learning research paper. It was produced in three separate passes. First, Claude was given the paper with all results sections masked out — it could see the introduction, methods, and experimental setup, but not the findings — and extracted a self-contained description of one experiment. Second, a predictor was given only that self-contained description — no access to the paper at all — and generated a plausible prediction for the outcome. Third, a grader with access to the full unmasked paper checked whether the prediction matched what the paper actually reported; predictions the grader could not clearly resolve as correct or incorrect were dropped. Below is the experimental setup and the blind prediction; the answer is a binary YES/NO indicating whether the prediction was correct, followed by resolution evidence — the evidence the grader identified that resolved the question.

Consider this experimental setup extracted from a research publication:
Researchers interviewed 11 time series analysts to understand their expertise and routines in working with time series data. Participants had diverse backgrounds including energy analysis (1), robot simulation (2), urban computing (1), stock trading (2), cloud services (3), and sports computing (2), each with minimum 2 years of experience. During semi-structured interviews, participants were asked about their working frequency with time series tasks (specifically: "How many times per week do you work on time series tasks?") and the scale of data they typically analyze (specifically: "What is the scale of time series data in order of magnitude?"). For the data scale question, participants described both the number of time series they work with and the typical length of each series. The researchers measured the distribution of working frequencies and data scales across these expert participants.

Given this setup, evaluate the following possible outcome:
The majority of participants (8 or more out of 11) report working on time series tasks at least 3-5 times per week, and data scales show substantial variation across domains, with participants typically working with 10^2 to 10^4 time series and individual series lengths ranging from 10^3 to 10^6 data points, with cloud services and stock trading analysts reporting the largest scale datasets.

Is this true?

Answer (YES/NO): NO